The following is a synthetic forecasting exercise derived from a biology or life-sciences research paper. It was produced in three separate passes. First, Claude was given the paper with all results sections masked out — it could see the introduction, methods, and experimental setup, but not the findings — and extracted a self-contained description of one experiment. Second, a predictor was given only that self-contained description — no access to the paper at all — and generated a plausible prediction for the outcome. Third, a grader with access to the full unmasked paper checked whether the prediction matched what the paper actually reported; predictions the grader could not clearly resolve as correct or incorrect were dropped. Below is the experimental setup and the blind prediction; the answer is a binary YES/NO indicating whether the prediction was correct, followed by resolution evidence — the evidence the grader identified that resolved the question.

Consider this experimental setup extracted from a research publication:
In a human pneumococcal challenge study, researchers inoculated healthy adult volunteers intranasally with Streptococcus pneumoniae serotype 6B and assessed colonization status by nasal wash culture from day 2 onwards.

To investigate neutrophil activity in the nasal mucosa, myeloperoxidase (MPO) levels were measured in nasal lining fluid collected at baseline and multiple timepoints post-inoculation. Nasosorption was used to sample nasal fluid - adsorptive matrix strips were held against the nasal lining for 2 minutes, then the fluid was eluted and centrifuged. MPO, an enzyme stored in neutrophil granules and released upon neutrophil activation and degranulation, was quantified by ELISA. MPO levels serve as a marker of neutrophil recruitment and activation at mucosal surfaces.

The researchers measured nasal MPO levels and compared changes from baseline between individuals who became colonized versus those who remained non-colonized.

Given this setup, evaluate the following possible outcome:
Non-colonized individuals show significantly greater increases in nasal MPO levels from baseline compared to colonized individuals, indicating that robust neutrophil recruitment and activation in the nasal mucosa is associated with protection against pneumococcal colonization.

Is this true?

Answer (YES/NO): NO